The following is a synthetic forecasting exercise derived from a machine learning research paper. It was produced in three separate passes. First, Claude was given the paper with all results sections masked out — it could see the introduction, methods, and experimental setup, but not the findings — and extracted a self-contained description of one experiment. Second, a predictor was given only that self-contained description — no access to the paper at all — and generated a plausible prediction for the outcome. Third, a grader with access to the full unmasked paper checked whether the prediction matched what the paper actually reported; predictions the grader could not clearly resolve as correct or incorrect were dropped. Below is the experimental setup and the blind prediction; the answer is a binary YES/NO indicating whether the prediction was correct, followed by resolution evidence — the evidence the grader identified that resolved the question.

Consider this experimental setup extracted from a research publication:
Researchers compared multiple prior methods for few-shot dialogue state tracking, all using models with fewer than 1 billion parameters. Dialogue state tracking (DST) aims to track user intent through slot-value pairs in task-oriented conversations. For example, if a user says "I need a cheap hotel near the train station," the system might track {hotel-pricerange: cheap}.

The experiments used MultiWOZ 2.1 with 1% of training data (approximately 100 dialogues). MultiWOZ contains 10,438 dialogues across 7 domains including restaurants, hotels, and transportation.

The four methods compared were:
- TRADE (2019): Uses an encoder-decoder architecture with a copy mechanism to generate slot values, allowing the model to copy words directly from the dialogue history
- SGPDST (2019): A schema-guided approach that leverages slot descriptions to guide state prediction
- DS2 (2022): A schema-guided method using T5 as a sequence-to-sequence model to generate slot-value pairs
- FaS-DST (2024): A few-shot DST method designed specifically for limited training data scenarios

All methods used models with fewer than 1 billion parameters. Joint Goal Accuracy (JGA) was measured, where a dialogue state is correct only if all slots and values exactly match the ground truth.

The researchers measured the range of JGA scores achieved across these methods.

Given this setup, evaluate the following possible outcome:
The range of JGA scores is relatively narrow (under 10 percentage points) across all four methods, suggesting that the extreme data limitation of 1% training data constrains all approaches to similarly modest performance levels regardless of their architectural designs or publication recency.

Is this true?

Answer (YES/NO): NO